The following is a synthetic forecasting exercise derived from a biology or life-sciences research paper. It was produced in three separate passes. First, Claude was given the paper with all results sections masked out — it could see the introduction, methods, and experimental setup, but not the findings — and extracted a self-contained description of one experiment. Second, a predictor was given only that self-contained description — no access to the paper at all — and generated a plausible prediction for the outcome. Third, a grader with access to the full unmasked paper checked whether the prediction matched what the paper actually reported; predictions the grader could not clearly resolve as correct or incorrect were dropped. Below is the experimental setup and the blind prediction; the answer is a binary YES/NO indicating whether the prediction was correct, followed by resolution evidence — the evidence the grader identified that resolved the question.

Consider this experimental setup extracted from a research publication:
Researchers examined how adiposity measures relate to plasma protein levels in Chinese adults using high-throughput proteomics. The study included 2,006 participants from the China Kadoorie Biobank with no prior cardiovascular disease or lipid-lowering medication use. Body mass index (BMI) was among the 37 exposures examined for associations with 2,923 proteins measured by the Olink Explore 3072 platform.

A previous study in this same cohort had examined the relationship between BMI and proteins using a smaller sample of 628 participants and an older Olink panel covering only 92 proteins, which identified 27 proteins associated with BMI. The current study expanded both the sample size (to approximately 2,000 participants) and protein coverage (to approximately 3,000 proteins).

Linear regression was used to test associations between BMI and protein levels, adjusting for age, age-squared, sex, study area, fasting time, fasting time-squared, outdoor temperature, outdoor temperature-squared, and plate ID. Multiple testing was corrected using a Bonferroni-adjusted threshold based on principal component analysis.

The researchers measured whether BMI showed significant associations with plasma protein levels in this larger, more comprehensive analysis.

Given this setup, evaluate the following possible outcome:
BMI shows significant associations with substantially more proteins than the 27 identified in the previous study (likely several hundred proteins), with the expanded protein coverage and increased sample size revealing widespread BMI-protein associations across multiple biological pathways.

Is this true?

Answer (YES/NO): YES